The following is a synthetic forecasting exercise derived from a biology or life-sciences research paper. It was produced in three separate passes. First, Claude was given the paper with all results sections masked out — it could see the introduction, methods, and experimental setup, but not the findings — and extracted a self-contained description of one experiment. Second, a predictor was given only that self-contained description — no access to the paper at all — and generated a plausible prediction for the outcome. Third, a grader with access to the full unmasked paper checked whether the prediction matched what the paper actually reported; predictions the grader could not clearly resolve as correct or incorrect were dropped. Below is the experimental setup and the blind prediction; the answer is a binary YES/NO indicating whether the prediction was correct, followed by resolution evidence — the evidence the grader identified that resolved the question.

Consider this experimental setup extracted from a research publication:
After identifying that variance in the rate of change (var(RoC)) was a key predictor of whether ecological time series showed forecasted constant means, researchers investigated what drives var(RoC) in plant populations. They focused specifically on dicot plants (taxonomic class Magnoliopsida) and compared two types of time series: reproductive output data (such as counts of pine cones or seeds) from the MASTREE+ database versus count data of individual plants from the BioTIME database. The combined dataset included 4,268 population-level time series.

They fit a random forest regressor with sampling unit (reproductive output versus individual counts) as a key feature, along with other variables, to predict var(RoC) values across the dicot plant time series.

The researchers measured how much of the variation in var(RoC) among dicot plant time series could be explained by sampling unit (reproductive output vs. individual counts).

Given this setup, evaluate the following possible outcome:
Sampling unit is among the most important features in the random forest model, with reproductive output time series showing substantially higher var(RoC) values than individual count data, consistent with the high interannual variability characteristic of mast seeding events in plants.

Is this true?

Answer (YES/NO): YES